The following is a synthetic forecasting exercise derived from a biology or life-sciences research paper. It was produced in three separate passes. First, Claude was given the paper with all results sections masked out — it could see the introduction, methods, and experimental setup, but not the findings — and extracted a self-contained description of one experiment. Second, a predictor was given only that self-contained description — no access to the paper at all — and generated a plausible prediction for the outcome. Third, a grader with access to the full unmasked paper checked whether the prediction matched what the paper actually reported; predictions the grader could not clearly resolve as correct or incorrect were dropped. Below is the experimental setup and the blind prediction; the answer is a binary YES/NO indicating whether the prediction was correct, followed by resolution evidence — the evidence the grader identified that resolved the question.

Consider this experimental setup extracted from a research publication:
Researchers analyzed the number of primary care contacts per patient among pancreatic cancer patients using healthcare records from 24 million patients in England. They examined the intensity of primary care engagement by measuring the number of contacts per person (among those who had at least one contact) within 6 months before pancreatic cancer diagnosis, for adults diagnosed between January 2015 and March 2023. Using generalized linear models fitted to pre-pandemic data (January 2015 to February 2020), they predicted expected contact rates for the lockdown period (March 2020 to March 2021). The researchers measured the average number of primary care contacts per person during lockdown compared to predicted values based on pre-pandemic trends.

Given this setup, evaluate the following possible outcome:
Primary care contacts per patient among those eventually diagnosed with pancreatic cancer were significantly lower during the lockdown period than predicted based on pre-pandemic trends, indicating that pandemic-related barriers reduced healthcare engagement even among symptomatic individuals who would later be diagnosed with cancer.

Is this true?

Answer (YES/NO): NO